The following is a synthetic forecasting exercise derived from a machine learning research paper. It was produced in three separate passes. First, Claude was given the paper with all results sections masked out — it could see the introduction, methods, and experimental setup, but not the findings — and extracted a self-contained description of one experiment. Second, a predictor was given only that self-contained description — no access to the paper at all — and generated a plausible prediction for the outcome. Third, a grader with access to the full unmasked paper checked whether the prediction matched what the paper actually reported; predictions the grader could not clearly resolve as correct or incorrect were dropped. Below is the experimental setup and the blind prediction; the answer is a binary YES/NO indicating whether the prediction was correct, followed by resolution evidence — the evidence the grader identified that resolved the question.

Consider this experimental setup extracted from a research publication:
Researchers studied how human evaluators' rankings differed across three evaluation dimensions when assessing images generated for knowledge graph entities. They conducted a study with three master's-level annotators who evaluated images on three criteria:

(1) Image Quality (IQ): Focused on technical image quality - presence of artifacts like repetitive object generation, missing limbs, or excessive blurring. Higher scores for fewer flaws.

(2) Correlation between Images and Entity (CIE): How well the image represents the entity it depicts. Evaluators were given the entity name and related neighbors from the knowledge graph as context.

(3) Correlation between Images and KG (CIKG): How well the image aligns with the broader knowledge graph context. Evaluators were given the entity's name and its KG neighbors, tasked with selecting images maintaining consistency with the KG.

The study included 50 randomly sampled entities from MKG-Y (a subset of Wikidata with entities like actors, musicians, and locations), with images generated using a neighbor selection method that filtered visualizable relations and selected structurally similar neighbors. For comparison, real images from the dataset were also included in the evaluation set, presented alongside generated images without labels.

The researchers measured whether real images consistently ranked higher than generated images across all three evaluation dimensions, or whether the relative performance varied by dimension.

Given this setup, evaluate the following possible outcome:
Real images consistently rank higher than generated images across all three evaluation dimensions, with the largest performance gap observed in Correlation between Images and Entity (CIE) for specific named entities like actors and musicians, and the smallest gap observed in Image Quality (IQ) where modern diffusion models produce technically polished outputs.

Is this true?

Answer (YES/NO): NO